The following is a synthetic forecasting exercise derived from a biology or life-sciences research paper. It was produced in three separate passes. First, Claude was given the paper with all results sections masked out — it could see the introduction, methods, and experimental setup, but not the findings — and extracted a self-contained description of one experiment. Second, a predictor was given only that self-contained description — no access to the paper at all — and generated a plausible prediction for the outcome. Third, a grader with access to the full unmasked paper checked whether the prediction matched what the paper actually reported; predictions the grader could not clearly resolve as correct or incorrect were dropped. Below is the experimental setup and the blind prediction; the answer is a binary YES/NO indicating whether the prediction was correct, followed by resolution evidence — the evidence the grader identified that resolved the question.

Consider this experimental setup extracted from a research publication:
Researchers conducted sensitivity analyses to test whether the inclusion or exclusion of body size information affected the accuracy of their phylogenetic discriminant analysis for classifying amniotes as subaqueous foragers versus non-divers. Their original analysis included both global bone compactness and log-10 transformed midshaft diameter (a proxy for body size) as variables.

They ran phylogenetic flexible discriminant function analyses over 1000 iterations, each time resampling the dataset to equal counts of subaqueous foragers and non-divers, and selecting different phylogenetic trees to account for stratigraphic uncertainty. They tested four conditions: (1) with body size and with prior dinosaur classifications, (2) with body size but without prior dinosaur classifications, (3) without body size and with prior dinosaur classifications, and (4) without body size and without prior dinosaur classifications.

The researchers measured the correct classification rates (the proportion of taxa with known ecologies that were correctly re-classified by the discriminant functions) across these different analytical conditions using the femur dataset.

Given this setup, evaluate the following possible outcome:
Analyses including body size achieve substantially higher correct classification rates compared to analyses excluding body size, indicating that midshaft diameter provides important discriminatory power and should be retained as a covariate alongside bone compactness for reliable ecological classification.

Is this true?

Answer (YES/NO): NO